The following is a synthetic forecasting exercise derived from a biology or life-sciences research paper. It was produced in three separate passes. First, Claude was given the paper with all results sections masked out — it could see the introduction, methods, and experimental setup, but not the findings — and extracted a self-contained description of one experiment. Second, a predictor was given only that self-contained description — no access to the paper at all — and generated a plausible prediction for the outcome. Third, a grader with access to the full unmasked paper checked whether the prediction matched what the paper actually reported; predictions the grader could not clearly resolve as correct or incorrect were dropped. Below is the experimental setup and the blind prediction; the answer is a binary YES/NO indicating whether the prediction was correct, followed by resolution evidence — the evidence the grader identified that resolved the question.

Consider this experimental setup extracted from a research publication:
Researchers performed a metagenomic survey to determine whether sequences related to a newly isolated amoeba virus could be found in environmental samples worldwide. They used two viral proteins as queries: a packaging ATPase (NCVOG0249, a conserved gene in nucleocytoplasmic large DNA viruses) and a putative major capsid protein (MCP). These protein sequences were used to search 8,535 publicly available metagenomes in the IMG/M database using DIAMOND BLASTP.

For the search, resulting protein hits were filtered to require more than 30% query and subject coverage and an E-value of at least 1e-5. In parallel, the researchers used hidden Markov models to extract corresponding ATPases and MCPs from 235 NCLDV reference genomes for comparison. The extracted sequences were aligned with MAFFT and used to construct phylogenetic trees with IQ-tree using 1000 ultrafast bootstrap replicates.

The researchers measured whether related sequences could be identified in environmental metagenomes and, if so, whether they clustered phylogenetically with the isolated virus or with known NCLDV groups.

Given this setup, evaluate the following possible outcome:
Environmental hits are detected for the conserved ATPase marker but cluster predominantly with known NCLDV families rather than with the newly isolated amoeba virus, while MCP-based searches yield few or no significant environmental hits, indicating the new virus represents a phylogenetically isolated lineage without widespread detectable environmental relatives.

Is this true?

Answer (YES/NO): NO